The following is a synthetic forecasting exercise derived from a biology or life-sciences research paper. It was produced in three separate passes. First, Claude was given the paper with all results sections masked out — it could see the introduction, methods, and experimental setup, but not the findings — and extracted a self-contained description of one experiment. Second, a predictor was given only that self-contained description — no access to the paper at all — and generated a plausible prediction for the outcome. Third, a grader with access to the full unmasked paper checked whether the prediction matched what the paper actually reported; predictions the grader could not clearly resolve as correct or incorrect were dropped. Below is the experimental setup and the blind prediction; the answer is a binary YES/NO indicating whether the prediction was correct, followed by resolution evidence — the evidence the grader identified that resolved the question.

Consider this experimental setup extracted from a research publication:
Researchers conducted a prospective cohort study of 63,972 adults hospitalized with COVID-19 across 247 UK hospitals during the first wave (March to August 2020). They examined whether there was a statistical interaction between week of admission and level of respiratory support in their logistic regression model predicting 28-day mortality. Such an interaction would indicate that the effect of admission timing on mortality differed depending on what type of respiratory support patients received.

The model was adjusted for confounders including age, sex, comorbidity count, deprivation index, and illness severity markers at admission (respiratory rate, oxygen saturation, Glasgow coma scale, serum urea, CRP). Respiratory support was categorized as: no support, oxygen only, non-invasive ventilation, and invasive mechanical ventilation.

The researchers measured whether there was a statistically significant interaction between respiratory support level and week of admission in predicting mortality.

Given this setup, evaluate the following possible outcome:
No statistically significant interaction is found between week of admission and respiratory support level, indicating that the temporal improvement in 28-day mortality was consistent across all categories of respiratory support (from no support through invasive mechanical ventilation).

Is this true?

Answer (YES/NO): NO